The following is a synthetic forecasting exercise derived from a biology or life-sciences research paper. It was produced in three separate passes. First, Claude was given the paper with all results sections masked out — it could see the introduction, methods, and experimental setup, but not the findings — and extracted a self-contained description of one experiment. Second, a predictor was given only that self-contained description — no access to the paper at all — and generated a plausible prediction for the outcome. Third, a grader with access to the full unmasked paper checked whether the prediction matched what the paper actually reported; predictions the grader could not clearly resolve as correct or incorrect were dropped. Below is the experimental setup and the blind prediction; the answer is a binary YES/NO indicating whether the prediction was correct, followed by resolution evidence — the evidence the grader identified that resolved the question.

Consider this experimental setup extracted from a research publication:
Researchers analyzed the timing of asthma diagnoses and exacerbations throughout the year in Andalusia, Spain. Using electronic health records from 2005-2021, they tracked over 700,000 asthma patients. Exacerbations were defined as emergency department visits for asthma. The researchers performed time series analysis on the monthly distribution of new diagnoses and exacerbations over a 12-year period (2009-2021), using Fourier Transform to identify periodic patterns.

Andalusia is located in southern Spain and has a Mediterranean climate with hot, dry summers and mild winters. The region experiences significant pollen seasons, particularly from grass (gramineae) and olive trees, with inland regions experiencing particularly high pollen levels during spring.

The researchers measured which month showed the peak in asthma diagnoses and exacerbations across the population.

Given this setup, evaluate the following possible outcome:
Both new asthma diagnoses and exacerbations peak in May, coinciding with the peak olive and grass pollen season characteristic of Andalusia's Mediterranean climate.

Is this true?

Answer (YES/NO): YES